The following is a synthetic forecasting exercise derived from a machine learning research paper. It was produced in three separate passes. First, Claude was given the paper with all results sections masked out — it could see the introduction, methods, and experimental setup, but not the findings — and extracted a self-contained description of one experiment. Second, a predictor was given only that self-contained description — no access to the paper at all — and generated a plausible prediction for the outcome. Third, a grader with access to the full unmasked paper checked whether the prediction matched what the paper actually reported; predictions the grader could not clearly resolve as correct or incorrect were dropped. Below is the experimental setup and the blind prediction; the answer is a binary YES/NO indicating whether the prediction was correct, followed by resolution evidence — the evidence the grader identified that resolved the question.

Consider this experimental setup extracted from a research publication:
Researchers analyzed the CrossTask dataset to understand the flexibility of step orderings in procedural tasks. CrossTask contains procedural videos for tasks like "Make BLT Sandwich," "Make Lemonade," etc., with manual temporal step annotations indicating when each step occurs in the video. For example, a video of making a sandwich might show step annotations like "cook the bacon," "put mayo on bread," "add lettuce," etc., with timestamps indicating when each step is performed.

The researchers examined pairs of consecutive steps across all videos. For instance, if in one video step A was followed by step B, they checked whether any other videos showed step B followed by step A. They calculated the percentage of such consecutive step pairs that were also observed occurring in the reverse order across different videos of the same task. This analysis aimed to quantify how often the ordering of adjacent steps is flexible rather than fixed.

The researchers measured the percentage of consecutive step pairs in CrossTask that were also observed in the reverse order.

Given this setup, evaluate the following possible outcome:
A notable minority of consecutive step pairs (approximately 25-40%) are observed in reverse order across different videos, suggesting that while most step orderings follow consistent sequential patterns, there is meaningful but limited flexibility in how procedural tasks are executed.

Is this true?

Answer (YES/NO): NO